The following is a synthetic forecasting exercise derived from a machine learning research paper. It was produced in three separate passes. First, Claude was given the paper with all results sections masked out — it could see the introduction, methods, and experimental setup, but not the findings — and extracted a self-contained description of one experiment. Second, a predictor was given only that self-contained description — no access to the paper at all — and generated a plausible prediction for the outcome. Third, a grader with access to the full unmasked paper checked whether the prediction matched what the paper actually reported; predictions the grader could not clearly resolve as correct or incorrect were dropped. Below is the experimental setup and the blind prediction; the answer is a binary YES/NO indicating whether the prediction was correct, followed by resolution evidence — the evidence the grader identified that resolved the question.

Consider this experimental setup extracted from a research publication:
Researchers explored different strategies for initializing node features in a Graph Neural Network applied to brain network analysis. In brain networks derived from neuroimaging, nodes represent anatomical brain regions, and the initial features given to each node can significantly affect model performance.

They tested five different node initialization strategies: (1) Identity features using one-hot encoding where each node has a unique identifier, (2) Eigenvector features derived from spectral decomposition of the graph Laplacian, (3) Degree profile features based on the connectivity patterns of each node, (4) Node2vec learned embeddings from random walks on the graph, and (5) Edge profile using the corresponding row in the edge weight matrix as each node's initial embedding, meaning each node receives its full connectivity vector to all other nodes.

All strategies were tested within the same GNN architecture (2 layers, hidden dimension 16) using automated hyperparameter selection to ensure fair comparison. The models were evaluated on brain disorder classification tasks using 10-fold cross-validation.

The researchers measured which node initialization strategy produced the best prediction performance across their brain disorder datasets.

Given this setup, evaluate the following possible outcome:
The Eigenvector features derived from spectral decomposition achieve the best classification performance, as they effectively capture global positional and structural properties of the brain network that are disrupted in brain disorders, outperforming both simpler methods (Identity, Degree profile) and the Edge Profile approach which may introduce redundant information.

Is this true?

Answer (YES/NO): NO